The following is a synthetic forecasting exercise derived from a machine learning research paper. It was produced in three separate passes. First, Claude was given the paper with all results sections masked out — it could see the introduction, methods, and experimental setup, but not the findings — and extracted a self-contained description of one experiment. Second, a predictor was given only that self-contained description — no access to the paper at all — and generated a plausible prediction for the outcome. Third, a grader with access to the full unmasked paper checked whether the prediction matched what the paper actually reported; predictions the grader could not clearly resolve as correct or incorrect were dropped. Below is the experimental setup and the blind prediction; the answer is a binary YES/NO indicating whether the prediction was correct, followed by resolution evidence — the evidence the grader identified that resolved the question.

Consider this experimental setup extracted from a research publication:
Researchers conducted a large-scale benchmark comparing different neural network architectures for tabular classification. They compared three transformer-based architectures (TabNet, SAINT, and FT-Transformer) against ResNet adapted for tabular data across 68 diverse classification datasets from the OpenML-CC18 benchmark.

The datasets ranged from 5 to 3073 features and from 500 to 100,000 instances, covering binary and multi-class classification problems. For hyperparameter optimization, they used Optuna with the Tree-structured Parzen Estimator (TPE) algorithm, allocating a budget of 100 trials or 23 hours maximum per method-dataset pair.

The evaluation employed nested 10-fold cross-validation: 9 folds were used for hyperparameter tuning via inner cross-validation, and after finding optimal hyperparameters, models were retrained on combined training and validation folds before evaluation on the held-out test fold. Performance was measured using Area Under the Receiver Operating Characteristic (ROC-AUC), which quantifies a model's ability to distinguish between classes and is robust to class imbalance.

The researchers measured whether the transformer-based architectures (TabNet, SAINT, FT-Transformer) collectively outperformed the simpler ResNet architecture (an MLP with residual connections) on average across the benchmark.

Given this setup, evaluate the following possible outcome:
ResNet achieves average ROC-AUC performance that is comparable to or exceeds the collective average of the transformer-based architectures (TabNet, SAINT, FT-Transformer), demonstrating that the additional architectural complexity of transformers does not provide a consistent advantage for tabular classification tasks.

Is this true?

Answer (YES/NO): YES